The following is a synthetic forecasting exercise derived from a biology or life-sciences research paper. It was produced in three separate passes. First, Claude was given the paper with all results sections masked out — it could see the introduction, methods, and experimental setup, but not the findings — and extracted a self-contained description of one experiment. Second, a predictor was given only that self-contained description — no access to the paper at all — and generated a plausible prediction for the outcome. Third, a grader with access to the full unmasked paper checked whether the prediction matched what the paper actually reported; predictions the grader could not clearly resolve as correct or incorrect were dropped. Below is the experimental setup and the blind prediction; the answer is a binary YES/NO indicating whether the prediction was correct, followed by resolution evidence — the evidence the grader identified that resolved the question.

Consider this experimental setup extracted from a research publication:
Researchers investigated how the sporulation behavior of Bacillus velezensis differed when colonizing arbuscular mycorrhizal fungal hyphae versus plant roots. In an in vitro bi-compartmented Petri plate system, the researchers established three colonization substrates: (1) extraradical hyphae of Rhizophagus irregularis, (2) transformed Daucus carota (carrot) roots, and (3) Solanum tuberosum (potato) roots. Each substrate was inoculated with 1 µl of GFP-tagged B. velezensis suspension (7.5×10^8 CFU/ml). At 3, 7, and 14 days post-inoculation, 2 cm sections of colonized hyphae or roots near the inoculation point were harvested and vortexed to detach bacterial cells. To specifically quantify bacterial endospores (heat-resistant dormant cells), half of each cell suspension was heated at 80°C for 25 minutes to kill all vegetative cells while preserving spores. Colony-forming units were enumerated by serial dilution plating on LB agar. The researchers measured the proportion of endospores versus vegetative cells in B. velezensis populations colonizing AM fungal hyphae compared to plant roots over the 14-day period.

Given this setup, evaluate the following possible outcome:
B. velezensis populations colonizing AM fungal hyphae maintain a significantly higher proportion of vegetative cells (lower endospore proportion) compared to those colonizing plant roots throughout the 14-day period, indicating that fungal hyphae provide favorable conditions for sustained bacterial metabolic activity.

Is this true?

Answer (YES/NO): NO